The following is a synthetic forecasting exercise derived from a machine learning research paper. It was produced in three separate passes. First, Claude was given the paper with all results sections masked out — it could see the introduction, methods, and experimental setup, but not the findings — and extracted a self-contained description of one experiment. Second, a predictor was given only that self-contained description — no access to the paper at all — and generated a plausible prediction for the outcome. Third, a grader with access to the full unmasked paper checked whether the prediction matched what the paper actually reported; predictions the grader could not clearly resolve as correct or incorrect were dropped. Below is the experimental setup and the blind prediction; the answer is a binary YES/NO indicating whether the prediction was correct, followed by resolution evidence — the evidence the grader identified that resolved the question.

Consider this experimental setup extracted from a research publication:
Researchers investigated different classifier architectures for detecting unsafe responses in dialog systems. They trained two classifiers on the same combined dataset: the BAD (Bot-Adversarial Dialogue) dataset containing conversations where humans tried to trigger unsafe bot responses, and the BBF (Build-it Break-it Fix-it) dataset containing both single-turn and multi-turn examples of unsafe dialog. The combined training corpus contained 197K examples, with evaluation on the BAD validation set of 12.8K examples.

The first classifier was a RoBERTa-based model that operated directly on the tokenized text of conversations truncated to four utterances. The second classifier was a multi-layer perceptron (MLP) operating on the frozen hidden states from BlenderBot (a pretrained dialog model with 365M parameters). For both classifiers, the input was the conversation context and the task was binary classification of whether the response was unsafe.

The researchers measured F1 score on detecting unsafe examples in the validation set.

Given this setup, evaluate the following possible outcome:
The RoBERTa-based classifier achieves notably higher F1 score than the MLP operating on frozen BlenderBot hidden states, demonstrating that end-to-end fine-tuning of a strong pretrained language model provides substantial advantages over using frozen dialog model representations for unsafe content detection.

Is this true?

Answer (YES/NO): YES